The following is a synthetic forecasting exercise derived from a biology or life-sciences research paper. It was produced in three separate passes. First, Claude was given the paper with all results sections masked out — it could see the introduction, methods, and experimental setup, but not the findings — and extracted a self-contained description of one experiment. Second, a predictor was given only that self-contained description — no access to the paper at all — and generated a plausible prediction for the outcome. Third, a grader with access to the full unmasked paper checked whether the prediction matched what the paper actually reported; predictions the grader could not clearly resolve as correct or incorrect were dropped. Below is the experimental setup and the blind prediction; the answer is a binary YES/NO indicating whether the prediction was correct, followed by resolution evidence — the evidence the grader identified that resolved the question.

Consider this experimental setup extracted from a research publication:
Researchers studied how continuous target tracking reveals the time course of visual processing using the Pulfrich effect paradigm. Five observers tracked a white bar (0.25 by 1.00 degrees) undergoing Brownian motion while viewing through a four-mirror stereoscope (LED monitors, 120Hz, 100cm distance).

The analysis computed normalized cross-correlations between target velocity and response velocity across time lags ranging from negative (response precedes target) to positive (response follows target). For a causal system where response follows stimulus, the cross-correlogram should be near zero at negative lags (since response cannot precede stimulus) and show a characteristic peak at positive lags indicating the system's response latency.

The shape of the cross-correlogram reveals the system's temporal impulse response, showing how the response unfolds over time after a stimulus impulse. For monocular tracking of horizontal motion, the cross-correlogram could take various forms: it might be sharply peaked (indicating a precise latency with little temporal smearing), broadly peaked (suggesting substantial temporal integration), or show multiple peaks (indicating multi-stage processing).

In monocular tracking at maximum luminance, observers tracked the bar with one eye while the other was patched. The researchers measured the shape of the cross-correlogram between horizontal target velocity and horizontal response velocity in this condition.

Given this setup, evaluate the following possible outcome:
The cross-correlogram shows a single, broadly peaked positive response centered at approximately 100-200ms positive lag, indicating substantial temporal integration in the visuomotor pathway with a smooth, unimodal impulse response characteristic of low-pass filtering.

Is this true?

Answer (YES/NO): NO